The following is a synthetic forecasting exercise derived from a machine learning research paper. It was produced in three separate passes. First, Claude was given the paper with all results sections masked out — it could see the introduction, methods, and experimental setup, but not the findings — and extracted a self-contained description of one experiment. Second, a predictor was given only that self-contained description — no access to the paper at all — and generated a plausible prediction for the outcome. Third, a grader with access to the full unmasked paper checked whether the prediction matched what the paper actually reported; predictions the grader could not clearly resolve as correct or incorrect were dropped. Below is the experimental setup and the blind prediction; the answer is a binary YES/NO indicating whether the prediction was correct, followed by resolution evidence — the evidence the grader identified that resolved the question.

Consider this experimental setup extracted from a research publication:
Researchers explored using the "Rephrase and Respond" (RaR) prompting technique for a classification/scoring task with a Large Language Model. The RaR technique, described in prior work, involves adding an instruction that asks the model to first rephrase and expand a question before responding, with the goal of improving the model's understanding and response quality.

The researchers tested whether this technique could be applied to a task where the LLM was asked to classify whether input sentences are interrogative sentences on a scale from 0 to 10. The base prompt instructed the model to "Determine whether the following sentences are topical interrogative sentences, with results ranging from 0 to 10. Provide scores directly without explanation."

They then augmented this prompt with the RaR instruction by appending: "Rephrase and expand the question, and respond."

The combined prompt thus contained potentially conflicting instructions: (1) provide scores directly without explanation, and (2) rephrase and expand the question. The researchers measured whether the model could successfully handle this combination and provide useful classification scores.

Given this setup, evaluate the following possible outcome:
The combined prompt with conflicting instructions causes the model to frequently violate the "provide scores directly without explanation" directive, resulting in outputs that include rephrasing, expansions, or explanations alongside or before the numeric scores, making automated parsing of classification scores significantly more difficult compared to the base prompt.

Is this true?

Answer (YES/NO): NO